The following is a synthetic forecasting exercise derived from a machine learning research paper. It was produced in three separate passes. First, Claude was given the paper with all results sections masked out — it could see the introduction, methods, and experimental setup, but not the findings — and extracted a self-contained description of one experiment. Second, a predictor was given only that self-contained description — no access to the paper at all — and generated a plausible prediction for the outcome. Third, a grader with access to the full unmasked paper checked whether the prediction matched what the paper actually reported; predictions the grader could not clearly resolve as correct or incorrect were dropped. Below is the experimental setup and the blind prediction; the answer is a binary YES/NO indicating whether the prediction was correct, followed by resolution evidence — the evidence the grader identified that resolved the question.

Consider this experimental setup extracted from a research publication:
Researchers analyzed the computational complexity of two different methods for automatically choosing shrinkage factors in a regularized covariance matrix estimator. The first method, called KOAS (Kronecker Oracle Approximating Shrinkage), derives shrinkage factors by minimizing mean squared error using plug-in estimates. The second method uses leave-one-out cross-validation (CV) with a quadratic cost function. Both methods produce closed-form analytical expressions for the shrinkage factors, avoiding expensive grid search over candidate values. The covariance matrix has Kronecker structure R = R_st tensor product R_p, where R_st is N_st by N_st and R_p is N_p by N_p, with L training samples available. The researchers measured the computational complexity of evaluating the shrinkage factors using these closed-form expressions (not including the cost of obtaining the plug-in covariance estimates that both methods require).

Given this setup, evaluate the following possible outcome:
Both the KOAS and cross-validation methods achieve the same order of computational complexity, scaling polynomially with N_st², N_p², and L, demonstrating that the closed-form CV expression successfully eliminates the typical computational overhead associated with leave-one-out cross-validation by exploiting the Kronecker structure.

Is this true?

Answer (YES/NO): NO